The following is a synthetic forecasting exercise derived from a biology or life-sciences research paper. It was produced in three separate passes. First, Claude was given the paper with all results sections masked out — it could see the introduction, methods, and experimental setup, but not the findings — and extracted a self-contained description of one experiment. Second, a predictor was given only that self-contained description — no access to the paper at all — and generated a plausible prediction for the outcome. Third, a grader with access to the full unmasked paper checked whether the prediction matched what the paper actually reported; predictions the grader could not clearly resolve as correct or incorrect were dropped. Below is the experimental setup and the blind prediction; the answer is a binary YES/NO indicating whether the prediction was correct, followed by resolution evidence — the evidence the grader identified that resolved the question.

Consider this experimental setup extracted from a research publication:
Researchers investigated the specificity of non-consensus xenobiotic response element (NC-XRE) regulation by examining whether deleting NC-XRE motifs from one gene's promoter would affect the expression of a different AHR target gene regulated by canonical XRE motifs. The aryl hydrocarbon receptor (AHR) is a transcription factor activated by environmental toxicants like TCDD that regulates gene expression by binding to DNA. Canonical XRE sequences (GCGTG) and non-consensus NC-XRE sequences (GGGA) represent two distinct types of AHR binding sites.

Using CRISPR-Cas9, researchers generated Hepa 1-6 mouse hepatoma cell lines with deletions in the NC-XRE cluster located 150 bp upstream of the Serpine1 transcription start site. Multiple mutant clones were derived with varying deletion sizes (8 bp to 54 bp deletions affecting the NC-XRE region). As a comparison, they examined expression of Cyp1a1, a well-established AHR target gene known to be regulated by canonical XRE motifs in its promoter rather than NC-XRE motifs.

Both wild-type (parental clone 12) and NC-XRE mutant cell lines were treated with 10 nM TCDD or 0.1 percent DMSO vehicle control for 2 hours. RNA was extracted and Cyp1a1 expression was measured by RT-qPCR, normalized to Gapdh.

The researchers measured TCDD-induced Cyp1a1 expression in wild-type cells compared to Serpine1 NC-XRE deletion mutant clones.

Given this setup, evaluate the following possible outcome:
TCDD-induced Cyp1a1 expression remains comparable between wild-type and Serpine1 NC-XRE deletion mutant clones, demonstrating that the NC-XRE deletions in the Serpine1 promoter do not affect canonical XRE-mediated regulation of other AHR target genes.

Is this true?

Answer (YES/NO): YES